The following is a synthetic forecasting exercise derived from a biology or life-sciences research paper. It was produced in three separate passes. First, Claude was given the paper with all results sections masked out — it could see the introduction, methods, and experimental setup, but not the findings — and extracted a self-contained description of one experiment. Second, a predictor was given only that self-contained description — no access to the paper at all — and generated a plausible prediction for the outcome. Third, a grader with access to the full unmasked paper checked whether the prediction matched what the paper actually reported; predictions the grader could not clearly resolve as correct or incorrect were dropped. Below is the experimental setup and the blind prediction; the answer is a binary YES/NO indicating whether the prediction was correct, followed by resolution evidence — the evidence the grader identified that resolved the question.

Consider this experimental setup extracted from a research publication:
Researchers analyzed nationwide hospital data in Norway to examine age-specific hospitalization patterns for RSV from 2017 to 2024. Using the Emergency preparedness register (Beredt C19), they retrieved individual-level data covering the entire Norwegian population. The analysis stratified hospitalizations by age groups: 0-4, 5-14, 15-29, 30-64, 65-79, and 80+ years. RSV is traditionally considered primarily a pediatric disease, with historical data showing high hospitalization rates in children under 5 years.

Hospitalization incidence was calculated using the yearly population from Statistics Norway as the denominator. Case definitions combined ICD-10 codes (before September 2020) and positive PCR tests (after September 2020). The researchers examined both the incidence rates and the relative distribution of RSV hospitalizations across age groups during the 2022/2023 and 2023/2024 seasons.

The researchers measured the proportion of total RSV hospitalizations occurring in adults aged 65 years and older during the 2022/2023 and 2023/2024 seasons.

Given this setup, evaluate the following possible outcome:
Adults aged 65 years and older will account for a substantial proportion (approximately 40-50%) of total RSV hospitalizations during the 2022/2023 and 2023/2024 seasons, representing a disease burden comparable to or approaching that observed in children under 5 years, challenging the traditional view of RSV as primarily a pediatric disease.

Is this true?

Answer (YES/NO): NO